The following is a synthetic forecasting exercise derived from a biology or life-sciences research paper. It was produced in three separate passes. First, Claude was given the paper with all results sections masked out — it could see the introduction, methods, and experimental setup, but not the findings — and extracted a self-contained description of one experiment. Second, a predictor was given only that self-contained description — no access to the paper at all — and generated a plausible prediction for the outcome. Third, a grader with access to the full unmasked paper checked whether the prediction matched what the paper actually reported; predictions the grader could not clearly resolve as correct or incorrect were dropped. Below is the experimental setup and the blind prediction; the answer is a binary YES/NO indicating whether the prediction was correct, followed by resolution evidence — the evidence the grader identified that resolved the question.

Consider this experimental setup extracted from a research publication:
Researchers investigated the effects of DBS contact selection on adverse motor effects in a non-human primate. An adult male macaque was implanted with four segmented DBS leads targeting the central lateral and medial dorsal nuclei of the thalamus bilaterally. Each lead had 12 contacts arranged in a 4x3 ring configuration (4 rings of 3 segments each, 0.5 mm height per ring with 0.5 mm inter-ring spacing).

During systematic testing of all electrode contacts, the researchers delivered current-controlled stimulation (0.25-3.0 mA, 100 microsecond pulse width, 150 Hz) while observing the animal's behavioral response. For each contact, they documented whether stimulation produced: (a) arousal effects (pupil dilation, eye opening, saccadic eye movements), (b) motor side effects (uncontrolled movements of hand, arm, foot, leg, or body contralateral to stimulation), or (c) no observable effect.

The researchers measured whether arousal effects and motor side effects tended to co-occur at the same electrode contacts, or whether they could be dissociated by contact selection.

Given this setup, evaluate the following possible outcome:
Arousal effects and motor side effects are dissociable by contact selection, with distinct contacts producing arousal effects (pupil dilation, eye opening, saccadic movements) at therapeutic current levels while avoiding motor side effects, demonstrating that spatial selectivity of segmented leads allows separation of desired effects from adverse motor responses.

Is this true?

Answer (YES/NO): YES